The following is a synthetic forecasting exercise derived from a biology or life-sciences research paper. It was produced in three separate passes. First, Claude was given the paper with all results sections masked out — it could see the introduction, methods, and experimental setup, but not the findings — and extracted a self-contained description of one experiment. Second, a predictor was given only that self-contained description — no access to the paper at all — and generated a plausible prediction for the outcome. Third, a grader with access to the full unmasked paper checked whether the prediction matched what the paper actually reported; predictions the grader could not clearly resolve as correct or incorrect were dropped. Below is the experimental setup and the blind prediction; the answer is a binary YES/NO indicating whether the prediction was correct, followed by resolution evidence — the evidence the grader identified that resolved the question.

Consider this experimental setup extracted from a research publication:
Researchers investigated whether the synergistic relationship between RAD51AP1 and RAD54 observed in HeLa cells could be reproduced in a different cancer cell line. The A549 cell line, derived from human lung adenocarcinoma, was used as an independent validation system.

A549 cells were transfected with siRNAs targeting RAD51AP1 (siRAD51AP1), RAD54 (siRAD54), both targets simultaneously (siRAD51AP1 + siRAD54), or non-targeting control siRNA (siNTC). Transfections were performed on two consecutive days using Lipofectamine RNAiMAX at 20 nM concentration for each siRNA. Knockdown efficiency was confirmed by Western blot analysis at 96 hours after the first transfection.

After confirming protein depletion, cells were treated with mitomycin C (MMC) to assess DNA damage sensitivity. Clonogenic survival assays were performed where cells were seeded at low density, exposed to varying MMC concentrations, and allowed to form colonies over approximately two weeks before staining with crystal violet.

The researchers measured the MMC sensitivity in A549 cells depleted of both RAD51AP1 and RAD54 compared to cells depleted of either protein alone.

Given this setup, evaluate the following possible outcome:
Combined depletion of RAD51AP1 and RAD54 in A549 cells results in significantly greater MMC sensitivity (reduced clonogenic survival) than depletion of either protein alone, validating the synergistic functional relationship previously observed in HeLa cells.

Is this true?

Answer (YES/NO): YES